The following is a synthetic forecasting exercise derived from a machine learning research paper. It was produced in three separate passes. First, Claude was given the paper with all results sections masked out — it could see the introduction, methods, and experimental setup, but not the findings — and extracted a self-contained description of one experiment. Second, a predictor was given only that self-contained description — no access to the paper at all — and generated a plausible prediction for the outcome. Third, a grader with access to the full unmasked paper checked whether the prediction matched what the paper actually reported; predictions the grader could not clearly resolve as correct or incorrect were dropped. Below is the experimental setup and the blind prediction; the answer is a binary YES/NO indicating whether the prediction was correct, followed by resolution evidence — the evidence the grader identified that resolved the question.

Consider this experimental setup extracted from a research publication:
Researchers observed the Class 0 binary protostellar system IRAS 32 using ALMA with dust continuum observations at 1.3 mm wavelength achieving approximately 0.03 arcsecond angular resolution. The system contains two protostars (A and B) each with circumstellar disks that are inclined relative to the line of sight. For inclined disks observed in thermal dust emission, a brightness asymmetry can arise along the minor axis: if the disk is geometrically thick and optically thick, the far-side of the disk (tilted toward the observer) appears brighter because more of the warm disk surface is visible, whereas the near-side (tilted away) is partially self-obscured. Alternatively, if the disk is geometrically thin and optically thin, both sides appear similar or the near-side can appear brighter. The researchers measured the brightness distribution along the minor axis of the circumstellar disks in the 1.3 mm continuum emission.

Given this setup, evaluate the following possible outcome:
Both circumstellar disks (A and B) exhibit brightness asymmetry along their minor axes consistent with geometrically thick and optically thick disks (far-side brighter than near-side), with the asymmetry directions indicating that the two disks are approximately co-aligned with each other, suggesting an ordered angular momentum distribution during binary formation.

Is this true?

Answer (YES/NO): YES